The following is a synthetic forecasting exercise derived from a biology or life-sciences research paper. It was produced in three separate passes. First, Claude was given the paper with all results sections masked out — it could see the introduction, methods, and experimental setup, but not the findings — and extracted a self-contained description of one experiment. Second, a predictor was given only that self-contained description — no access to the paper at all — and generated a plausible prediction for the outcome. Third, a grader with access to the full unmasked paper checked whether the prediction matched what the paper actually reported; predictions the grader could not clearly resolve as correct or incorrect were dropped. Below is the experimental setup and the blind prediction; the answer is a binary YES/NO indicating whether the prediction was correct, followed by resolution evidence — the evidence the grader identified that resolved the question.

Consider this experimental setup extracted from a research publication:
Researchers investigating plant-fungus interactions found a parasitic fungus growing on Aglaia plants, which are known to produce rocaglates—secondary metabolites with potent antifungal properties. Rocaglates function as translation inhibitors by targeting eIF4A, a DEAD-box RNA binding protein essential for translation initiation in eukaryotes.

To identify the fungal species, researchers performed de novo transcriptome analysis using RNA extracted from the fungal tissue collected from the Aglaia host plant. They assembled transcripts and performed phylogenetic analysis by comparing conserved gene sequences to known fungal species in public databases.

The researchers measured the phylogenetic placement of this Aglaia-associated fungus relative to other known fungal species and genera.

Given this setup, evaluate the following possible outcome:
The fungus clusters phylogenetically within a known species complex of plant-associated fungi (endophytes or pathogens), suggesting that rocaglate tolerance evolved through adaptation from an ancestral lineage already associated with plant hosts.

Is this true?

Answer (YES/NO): NO